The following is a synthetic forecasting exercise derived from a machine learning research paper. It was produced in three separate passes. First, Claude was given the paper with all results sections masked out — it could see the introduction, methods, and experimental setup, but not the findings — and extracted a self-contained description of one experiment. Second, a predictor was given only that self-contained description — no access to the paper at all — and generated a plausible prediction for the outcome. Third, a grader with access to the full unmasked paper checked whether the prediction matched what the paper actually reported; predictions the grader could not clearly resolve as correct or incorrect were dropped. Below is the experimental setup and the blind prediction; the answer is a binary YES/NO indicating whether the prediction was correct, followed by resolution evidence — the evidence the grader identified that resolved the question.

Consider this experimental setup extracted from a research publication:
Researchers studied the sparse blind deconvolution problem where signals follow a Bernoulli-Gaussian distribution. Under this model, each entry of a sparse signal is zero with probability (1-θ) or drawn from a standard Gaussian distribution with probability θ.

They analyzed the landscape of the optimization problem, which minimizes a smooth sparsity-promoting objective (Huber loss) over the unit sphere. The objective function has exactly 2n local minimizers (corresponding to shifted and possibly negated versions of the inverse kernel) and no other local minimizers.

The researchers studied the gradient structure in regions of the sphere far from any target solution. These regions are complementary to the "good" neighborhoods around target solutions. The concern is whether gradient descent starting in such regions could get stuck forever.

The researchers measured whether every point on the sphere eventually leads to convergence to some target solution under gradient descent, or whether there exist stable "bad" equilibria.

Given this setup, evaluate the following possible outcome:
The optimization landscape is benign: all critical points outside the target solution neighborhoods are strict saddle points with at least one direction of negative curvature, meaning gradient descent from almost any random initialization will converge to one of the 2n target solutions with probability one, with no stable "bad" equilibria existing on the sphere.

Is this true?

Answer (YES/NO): NO